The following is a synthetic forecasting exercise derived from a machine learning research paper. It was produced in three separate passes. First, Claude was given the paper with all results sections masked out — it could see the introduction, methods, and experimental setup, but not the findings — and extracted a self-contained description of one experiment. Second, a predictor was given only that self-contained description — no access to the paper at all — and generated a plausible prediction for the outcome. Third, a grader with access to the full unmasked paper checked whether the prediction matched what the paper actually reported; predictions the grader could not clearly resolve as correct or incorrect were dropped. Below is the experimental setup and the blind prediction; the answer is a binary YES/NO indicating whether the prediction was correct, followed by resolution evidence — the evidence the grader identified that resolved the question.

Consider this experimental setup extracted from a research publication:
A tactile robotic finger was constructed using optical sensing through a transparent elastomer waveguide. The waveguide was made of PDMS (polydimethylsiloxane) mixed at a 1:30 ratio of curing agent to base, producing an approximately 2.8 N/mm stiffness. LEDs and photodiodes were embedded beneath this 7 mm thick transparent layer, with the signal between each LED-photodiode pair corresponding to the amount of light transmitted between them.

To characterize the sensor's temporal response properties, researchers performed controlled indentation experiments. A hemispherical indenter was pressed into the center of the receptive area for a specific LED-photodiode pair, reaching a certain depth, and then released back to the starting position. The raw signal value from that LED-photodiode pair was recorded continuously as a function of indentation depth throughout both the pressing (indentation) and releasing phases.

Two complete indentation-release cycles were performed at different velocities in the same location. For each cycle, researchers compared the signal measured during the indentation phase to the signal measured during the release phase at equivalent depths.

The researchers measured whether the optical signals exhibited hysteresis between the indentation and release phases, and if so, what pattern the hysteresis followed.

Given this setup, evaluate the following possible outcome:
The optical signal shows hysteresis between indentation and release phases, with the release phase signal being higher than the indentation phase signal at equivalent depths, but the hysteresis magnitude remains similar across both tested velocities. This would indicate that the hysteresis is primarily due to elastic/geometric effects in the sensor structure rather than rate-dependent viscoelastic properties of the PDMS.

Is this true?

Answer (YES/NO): NO